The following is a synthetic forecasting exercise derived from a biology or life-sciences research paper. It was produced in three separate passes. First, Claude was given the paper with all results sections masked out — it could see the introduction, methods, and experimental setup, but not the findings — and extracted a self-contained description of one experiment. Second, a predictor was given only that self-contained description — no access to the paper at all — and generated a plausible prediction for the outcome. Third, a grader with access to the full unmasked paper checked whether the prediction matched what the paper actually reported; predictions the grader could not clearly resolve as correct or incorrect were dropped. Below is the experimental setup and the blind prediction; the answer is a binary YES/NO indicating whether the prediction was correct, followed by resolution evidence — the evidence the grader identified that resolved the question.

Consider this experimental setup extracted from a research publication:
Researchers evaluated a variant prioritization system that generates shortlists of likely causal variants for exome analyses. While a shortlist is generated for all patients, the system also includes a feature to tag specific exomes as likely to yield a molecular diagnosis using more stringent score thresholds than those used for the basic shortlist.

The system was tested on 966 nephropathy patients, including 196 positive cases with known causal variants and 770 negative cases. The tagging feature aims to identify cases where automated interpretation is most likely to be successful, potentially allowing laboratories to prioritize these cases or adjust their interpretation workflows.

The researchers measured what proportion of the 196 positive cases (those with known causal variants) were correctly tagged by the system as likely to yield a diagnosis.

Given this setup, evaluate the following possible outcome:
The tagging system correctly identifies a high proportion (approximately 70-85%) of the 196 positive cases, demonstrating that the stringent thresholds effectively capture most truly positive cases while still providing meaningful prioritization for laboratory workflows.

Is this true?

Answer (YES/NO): NO